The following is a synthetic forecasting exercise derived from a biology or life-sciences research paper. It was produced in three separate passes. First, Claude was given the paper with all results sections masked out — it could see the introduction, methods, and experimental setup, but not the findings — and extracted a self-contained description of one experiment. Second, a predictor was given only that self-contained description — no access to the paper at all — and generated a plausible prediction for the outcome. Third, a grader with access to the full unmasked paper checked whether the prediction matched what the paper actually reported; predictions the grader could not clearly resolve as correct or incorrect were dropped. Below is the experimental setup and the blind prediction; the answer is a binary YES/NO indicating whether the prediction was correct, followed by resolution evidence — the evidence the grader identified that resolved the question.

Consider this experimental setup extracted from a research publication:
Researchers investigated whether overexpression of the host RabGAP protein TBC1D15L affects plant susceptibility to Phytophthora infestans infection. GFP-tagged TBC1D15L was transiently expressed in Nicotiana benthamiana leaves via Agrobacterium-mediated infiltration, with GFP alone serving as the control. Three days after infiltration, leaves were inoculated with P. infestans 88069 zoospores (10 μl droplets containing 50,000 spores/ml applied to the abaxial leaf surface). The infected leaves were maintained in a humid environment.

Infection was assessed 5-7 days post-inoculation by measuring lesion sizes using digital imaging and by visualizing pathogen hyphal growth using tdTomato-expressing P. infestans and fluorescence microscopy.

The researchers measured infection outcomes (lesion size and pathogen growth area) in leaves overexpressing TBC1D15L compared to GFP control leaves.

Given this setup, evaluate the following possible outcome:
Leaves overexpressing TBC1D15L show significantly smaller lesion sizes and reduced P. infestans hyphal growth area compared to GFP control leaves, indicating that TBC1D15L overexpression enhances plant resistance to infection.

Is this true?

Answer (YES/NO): NO